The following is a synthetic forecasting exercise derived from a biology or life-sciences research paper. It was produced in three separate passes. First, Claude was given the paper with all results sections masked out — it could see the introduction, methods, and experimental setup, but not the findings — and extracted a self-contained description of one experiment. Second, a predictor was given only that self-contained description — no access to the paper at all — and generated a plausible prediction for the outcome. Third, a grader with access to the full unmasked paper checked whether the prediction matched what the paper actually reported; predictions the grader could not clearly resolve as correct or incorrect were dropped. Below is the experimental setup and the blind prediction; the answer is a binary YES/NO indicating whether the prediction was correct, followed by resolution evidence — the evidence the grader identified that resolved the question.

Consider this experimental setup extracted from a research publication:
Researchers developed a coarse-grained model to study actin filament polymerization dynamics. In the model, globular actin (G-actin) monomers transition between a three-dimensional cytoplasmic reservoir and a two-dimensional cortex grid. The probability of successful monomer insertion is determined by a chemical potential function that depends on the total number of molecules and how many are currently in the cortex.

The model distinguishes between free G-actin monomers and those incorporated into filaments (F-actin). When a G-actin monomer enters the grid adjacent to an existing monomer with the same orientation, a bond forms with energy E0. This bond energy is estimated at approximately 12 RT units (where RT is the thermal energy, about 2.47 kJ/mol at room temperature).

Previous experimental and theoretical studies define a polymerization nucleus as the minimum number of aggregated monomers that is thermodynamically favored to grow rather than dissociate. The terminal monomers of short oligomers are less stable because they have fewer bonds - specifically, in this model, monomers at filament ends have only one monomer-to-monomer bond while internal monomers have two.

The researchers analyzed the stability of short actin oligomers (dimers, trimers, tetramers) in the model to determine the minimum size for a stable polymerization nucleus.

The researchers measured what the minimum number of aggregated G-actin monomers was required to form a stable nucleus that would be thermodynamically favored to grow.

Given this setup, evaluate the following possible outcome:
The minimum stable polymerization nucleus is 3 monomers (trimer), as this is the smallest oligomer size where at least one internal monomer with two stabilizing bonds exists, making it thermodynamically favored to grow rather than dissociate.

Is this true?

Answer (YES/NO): YES